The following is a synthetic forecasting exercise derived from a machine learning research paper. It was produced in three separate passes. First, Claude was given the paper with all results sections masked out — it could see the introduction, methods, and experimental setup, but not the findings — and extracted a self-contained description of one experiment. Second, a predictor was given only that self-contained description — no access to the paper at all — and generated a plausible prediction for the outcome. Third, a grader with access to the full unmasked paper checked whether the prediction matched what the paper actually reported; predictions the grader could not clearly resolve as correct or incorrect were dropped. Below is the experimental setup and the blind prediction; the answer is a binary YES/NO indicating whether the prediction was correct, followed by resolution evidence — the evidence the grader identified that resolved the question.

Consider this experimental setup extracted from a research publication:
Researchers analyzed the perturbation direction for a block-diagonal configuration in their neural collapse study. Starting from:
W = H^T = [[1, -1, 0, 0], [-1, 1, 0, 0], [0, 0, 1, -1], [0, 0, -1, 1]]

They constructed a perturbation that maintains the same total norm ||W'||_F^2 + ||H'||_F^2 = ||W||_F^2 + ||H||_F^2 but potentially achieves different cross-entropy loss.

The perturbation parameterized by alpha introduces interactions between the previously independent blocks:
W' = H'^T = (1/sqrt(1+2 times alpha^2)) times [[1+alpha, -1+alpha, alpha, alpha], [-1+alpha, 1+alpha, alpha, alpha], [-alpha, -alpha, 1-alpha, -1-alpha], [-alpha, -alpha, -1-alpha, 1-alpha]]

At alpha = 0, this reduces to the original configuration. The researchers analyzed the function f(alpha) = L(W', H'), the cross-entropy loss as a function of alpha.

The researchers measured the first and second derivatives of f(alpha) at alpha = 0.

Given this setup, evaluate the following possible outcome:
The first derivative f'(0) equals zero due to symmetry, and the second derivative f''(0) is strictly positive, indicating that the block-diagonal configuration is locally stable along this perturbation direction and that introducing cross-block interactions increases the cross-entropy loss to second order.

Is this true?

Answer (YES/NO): NO